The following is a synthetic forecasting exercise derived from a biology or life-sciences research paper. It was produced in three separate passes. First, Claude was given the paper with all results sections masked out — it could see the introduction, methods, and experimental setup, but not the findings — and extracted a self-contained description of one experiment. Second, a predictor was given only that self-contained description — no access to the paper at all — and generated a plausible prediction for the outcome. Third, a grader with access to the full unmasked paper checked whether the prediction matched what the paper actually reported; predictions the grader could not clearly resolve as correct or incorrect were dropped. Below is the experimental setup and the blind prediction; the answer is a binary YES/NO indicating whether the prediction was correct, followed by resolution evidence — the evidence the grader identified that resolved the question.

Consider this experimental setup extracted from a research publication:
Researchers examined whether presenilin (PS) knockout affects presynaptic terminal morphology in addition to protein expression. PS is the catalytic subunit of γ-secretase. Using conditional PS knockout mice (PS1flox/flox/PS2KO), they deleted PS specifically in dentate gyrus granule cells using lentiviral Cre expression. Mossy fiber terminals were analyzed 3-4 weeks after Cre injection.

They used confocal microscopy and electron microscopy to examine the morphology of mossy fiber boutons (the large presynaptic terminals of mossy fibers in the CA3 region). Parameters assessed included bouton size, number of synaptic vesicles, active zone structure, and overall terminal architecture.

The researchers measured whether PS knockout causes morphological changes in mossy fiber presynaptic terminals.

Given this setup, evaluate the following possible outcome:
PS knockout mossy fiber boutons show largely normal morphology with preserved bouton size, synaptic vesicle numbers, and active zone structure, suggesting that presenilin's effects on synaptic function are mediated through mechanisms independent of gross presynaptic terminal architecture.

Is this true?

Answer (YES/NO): YES